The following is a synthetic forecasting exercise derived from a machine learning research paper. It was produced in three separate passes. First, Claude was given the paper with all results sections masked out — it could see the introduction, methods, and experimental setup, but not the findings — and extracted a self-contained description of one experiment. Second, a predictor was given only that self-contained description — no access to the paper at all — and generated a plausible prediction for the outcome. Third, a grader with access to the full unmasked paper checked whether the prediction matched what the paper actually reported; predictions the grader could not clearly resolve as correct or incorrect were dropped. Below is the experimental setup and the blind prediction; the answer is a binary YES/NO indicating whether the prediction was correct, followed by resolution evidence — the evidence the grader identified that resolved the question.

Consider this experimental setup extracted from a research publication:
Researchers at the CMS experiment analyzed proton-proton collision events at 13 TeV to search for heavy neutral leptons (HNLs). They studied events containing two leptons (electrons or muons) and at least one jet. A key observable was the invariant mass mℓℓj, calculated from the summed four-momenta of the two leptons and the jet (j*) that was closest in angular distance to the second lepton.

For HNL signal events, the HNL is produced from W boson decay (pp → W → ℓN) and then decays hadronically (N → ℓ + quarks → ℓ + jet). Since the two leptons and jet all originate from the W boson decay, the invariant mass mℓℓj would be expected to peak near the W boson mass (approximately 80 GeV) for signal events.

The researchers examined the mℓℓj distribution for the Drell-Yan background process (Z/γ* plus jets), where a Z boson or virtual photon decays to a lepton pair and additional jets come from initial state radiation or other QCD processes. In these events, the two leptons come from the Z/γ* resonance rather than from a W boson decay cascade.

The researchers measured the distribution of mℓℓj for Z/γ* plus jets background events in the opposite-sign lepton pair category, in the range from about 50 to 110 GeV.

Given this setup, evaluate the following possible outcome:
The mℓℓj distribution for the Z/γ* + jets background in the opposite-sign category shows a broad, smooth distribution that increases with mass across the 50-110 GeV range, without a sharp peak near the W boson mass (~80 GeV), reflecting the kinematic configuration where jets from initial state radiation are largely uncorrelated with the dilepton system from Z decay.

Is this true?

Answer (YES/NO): NO